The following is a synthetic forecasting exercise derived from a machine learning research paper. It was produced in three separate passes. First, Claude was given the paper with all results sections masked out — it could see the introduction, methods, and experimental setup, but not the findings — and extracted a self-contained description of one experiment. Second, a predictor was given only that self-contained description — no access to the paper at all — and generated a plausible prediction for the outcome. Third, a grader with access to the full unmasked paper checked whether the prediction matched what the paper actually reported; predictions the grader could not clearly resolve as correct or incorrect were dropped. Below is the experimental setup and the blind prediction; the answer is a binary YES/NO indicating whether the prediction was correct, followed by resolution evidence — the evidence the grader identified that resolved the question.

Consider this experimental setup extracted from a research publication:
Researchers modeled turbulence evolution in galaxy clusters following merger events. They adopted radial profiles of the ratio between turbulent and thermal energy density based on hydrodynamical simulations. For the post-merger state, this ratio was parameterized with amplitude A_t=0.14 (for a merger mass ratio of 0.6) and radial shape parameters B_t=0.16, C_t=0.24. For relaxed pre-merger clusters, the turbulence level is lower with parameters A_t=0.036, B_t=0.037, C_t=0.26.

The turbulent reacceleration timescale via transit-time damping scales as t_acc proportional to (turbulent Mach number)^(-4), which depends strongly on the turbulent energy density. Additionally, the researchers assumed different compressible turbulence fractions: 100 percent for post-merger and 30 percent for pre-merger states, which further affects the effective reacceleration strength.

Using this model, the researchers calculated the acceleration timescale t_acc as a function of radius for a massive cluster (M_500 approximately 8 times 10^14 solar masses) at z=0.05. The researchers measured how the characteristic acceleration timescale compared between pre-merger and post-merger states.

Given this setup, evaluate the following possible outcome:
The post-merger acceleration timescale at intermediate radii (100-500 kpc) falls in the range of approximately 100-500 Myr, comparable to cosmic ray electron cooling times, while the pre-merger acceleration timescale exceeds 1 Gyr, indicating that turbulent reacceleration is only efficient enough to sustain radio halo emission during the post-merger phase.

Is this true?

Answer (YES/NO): YES